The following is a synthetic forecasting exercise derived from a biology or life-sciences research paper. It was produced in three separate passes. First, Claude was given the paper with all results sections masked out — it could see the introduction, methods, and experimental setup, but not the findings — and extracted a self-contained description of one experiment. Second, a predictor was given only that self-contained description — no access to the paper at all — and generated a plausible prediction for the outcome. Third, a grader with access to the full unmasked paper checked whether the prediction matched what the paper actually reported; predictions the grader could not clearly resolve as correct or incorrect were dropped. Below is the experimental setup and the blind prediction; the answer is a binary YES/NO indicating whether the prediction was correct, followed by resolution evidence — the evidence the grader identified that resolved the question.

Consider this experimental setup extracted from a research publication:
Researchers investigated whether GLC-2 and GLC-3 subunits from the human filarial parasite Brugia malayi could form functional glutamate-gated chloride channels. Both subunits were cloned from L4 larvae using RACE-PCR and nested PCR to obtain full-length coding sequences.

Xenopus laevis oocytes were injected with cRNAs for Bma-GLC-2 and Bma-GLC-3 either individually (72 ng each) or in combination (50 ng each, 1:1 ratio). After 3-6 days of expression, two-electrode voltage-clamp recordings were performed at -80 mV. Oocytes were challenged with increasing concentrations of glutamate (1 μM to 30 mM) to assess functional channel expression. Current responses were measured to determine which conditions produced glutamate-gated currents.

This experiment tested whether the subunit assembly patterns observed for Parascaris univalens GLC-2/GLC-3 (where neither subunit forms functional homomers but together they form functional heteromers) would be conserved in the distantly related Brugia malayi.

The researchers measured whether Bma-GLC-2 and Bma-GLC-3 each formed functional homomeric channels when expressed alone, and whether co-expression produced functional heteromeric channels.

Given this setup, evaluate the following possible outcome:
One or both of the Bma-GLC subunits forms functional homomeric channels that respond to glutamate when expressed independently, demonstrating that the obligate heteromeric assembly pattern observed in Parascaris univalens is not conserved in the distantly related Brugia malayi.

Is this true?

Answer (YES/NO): NO